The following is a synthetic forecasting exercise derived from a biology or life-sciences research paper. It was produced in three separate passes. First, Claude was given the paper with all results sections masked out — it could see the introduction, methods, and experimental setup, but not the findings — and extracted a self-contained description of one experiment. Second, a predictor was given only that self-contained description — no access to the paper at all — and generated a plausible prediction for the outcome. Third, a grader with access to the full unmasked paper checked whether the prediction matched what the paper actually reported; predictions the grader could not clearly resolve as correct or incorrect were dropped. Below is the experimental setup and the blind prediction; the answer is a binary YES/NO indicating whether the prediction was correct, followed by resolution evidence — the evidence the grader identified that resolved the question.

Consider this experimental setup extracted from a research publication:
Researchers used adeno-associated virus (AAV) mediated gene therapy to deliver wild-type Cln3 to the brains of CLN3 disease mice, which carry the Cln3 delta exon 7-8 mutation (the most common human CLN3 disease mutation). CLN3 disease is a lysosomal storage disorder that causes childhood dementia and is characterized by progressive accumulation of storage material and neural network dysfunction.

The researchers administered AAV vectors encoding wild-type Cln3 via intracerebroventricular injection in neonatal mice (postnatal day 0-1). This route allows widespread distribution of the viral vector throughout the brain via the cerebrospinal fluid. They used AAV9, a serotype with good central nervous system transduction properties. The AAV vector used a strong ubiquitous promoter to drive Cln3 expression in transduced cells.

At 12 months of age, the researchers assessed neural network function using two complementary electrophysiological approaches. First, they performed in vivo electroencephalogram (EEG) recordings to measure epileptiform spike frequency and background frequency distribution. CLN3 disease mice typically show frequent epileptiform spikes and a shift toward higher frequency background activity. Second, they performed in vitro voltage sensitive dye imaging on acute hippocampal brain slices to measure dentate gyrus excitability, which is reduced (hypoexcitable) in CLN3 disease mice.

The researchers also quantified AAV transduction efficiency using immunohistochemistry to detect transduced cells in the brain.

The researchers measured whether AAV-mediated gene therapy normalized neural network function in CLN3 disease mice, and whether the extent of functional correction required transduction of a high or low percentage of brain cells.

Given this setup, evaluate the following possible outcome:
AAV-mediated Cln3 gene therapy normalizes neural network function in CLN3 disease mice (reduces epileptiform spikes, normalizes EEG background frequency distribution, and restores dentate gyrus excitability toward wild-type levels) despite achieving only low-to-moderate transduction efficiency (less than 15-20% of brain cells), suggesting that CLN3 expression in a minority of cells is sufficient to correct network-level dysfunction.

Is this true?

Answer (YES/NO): NO